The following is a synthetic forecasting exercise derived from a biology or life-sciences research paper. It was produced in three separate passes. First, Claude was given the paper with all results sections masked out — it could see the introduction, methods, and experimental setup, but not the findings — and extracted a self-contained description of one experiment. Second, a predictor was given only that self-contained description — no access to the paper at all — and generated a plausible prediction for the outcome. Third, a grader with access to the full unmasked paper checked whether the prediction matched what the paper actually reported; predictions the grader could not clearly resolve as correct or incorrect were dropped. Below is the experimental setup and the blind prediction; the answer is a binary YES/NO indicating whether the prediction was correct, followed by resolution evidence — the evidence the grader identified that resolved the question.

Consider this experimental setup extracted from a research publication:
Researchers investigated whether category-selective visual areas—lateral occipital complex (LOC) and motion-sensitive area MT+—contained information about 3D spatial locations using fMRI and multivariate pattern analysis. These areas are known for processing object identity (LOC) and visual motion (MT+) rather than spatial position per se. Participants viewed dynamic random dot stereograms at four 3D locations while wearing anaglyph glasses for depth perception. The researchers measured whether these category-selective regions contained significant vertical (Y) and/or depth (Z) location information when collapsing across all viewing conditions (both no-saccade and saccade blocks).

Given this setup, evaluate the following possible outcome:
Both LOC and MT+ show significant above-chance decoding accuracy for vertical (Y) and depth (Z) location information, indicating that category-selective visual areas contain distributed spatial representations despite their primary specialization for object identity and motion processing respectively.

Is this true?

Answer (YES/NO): YES